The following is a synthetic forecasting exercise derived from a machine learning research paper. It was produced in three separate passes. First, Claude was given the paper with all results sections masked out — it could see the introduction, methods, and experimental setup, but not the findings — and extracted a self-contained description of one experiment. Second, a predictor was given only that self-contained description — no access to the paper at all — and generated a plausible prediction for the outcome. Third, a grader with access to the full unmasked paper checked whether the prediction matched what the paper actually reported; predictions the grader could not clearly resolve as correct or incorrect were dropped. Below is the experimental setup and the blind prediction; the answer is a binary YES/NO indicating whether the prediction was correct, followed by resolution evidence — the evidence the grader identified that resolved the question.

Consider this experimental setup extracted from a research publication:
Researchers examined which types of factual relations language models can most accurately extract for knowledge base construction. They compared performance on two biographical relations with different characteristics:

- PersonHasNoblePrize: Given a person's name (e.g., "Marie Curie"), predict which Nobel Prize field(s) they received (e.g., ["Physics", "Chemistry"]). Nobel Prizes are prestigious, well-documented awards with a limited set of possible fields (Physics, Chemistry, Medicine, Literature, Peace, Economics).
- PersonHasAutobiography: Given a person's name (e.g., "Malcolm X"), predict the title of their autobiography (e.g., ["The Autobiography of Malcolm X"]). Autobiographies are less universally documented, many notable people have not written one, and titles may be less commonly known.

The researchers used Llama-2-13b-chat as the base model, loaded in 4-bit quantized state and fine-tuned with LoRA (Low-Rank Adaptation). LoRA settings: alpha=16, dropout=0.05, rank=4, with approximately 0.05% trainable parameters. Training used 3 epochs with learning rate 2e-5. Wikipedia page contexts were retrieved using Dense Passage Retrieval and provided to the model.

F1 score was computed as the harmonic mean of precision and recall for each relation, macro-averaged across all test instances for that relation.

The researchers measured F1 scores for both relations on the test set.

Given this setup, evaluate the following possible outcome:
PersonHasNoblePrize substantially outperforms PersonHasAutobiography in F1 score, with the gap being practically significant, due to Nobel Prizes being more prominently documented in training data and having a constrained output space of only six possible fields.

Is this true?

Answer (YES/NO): YES